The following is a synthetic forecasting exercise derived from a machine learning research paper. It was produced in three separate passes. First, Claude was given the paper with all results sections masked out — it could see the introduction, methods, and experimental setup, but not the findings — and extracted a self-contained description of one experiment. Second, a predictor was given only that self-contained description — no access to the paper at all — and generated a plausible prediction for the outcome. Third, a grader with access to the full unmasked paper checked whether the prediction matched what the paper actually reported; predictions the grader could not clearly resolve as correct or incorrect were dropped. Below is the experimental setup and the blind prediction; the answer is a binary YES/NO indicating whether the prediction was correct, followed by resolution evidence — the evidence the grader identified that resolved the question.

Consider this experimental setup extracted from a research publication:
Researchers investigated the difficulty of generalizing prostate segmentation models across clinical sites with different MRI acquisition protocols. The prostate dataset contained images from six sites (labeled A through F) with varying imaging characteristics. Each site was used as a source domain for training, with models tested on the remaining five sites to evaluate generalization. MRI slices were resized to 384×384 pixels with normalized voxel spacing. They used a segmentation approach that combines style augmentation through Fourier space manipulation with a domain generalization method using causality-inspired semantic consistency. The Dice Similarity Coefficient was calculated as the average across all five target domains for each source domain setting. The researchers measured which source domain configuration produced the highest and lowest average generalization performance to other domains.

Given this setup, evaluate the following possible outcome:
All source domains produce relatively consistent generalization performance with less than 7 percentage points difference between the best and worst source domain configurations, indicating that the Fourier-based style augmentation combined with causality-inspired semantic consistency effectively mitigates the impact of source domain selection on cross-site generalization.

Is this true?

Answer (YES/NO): NO